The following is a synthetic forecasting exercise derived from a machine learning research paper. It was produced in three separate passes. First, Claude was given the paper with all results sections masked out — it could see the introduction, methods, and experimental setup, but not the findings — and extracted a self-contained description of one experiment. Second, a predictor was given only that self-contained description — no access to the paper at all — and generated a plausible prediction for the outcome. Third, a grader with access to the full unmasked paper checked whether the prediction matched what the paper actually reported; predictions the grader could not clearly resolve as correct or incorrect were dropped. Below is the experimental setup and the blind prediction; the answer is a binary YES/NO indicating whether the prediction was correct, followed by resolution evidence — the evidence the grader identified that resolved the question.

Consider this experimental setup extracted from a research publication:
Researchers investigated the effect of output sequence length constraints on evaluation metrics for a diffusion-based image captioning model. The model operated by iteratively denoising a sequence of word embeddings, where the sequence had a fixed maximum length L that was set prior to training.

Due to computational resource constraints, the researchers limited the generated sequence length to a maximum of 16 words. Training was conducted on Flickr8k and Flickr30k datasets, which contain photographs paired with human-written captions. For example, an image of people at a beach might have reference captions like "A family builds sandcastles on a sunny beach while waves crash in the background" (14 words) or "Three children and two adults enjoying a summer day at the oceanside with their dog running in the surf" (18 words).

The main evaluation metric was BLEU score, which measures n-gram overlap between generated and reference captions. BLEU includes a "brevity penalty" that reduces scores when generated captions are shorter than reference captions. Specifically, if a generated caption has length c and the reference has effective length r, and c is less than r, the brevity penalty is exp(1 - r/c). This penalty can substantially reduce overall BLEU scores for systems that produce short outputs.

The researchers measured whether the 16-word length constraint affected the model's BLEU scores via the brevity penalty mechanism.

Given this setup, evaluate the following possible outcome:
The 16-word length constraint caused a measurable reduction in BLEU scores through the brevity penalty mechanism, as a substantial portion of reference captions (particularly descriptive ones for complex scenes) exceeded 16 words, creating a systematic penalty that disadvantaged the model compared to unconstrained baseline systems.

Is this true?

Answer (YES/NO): NO